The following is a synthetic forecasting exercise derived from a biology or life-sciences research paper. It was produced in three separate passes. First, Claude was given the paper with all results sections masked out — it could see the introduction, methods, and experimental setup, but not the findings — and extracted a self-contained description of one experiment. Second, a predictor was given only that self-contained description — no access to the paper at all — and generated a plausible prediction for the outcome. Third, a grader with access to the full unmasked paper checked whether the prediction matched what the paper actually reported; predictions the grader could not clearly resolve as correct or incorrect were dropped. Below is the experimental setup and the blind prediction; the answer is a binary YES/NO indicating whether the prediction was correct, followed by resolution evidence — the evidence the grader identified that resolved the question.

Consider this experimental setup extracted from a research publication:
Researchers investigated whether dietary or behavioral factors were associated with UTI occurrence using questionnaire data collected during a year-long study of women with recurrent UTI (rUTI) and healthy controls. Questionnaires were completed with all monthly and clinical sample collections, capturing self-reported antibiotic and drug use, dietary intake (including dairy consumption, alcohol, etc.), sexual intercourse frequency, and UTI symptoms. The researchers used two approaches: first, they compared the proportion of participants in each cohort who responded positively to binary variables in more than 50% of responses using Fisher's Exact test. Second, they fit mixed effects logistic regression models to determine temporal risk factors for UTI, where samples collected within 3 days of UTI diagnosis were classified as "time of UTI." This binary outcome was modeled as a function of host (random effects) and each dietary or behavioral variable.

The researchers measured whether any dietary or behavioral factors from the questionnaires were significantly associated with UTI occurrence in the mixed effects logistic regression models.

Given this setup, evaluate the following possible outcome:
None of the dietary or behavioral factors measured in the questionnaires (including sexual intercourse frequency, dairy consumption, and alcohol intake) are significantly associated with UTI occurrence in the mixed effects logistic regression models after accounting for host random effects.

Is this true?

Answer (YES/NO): YES